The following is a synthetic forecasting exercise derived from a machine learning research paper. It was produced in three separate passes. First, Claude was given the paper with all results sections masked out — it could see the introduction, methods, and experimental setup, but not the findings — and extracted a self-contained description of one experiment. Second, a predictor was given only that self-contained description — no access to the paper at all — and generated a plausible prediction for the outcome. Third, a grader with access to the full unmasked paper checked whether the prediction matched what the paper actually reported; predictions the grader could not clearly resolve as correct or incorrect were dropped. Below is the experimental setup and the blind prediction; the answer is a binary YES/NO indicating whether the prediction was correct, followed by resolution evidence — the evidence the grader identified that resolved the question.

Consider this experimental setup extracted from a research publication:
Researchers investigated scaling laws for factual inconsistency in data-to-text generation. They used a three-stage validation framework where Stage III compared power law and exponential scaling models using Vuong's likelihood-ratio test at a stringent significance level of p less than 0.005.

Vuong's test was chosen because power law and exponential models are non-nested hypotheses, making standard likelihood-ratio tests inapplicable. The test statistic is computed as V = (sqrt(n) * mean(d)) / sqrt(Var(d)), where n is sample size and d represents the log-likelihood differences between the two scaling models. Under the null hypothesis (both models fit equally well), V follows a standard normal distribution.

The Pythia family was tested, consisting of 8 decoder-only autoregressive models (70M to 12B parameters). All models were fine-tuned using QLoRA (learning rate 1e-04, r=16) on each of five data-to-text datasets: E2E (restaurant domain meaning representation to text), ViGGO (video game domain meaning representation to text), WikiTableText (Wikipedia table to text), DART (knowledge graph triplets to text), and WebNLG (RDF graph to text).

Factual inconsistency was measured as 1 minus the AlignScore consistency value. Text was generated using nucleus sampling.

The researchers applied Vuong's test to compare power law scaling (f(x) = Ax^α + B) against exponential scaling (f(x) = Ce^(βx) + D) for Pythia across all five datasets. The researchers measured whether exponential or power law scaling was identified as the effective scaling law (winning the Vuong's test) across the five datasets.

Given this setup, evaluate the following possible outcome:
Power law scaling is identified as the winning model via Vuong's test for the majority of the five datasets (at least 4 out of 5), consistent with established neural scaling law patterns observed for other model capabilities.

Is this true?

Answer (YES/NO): NO